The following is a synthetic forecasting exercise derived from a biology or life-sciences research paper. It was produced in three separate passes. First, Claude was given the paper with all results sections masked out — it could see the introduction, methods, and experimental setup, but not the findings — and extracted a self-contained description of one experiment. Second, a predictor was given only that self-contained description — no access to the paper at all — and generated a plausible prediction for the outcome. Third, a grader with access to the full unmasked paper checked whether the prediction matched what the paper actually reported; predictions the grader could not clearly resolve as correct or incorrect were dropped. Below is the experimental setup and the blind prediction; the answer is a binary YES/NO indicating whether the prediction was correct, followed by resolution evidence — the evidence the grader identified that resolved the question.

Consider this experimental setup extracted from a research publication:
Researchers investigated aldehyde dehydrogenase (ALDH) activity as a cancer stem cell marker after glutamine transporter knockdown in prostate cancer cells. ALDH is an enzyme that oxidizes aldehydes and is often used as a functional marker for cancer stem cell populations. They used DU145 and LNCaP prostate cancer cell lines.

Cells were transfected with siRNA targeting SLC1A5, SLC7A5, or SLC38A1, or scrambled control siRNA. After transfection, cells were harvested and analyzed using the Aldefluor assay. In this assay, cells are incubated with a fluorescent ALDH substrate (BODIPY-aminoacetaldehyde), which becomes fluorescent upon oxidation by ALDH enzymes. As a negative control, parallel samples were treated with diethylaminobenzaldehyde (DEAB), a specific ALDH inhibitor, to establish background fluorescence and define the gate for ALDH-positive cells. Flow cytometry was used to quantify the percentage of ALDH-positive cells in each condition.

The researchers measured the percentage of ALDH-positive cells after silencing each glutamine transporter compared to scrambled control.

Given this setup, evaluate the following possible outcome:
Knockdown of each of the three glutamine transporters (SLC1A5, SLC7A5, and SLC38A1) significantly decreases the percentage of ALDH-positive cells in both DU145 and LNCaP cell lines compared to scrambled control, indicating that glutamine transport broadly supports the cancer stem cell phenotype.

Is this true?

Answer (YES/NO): NO